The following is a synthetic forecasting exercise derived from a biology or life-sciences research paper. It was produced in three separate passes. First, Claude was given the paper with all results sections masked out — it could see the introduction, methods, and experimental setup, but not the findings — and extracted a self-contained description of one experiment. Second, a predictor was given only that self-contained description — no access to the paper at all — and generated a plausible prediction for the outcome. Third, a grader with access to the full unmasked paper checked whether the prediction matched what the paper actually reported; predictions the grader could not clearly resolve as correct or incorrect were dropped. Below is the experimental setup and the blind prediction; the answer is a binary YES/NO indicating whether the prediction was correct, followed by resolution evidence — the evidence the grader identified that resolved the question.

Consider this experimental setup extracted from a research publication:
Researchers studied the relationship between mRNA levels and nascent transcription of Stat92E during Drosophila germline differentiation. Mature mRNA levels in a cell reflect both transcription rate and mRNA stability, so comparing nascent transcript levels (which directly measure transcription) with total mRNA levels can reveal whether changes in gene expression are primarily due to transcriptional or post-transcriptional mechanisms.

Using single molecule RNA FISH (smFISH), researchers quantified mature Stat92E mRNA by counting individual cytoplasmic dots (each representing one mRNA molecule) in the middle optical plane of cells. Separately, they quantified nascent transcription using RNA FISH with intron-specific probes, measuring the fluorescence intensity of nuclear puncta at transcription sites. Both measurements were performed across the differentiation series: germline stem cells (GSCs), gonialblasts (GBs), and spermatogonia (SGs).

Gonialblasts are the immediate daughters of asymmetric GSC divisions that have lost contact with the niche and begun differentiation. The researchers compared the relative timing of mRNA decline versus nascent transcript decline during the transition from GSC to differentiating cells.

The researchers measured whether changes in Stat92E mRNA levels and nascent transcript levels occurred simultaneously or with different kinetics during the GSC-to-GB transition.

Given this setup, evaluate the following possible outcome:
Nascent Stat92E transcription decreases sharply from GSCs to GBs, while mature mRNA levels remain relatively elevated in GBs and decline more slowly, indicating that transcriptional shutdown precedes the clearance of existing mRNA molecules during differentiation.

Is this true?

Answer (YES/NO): NO